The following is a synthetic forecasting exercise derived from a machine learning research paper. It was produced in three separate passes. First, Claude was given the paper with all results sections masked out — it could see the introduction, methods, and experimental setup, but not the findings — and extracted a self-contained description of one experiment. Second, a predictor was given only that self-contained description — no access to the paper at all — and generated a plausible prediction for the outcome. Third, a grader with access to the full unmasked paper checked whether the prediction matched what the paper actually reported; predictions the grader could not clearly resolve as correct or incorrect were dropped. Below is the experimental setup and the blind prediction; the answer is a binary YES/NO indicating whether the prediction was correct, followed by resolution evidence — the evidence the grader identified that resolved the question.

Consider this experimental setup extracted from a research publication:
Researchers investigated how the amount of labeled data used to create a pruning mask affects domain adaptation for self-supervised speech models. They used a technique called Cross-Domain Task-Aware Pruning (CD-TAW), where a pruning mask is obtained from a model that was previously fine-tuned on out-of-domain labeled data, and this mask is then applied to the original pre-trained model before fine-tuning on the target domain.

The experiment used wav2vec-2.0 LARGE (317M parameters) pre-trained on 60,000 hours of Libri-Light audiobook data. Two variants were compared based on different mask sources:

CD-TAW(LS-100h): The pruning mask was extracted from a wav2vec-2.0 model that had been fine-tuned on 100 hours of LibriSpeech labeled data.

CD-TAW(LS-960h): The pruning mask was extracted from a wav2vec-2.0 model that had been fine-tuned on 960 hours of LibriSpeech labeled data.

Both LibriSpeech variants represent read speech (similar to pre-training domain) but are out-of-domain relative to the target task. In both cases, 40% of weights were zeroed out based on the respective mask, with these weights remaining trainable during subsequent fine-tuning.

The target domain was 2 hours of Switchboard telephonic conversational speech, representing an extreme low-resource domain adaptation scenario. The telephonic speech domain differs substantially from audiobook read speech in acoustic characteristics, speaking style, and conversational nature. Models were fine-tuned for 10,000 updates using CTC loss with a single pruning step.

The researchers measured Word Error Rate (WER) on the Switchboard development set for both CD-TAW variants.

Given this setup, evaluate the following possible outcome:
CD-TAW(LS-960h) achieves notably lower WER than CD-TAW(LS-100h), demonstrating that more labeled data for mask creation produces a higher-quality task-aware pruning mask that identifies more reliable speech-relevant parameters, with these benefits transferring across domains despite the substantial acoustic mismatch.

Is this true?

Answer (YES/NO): YES